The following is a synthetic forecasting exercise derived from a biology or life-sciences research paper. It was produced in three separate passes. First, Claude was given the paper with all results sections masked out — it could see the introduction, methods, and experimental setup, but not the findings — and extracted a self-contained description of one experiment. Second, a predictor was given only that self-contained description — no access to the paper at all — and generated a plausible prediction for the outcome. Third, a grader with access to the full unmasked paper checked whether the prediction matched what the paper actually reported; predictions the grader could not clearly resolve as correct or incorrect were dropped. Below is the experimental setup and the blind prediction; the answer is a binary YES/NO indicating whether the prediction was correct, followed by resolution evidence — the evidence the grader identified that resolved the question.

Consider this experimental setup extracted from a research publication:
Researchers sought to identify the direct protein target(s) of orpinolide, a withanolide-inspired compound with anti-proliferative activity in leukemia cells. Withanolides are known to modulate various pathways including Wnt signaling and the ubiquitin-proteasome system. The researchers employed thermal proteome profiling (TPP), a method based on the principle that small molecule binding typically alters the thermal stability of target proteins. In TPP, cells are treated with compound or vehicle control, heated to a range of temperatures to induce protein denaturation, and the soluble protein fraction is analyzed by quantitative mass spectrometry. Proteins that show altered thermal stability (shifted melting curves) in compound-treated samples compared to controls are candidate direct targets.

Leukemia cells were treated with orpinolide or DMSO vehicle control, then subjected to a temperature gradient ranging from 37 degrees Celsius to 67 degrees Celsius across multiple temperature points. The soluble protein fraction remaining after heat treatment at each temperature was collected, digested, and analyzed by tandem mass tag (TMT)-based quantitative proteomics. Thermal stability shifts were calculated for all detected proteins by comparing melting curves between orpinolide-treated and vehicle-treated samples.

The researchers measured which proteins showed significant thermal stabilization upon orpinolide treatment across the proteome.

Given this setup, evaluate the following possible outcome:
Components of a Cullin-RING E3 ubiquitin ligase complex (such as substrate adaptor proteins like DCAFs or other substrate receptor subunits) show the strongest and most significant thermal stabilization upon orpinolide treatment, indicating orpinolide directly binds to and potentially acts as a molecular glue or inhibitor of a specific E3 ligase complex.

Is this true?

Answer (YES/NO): NO